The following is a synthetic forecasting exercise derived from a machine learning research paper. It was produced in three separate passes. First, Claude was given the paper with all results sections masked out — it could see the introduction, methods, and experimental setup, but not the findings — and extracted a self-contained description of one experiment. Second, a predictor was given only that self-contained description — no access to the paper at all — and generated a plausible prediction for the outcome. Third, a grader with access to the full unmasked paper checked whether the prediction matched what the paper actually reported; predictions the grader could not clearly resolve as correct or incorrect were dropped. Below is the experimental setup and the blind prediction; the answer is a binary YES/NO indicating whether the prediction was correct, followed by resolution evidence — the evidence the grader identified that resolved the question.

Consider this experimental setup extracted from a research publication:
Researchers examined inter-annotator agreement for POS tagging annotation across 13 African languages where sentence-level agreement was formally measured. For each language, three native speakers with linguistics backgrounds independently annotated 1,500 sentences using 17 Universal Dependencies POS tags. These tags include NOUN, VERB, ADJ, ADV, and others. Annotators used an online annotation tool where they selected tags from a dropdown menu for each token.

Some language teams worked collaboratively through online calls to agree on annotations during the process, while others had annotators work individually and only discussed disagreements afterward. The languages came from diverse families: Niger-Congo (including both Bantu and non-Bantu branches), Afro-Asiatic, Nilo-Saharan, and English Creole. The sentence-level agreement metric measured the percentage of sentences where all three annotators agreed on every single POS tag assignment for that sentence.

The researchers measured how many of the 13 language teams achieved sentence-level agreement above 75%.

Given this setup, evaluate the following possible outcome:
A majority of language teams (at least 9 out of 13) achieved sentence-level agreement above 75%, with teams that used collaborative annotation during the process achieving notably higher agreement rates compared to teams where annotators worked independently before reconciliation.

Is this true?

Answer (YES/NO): NO